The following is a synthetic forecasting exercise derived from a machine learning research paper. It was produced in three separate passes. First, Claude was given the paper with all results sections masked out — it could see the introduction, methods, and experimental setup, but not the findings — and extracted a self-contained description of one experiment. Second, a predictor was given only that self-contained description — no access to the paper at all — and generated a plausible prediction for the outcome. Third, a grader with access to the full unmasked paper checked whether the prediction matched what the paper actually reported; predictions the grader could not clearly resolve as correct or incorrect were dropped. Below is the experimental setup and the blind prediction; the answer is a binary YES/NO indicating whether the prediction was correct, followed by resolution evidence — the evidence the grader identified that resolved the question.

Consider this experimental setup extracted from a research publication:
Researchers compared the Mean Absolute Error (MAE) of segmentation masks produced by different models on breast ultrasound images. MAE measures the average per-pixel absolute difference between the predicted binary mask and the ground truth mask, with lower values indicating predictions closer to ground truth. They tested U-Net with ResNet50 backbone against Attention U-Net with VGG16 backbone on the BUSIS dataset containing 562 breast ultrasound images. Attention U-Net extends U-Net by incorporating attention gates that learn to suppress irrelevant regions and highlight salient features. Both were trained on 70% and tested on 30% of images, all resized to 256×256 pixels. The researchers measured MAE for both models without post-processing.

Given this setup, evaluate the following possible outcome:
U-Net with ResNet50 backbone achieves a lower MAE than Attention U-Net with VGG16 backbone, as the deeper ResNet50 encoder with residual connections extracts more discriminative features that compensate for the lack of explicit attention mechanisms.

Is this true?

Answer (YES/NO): NO